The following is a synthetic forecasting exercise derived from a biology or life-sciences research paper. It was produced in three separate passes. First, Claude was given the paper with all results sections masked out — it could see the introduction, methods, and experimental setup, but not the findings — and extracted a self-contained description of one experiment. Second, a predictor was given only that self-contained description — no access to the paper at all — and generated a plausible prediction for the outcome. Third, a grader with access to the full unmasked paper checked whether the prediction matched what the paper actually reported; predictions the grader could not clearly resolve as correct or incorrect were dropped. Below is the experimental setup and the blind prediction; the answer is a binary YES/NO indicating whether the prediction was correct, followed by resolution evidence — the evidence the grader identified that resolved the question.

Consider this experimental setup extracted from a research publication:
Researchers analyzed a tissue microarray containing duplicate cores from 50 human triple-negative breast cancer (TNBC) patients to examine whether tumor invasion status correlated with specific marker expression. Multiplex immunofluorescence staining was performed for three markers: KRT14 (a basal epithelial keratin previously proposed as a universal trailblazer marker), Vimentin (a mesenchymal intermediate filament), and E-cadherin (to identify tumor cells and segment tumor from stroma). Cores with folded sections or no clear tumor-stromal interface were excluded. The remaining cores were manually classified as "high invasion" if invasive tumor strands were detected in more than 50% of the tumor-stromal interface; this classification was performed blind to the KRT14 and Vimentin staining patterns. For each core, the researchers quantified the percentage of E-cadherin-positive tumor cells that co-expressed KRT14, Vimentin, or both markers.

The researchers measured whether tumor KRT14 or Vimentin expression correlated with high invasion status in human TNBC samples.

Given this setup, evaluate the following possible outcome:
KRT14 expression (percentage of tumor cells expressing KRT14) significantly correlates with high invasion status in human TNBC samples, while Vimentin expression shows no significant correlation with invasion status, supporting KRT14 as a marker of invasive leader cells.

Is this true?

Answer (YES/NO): NO